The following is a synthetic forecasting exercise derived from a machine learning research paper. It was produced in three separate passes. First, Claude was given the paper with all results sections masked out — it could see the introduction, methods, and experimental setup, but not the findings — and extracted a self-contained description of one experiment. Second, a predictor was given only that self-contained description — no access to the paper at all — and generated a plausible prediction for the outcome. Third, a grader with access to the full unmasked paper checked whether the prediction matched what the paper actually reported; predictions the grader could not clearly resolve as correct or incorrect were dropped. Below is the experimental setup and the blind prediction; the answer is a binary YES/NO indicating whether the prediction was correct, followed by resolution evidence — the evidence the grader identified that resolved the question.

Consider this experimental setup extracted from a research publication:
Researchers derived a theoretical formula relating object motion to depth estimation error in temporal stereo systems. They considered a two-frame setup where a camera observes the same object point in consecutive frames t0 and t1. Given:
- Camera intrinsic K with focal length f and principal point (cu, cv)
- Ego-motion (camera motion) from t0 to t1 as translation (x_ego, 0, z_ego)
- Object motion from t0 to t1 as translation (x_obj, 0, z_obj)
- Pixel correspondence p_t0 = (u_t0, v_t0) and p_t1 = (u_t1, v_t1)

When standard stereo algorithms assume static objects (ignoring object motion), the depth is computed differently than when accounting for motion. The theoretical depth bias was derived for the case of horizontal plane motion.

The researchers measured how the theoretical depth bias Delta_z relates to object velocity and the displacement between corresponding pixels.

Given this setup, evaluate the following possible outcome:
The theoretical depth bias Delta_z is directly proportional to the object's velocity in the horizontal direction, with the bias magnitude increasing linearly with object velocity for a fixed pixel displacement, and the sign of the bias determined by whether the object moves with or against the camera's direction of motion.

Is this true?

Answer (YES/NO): NO